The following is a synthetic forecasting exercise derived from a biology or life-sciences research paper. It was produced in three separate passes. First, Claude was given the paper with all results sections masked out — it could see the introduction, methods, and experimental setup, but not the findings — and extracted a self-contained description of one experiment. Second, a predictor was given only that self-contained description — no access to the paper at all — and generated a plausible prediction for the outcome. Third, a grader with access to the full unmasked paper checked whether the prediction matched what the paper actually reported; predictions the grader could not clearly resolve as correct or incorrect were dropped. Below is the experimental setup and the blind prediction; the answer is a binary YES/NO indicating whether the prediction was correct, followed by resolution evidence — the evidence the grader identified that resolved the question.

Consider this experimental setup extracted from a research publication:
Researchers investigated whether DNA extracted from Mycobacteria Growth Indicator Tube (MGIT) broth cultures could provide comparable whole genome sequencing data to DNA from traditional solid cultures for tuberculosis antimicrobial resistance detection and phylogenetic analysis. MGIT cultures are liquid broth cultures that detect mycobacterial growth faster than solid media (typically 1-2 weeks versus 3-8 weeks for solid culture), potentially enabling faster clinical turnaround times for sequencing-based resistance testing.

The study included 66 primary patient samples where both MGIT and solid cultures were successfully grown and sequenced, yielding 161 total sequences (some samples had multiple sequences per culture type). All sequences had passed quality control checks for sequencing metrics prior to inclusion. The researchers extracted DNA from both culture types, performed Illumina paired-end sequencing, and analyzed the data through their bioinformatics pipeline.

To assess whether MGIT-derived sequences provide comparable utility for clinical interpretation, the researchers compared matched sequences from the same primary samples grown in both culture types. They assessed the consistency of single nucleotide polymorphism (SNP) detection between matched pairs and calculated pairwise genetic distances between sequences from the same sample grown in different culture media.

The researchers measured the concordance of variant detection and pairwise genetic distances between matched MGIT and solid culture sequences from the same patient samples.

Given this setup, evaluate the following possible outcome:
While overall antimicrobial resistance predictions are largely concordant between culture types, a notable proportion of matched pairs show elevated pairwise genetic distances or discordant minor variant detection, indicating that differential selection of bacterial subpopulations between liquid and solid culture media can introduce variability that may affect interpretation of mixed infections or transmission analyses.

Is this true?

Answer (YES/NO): NO